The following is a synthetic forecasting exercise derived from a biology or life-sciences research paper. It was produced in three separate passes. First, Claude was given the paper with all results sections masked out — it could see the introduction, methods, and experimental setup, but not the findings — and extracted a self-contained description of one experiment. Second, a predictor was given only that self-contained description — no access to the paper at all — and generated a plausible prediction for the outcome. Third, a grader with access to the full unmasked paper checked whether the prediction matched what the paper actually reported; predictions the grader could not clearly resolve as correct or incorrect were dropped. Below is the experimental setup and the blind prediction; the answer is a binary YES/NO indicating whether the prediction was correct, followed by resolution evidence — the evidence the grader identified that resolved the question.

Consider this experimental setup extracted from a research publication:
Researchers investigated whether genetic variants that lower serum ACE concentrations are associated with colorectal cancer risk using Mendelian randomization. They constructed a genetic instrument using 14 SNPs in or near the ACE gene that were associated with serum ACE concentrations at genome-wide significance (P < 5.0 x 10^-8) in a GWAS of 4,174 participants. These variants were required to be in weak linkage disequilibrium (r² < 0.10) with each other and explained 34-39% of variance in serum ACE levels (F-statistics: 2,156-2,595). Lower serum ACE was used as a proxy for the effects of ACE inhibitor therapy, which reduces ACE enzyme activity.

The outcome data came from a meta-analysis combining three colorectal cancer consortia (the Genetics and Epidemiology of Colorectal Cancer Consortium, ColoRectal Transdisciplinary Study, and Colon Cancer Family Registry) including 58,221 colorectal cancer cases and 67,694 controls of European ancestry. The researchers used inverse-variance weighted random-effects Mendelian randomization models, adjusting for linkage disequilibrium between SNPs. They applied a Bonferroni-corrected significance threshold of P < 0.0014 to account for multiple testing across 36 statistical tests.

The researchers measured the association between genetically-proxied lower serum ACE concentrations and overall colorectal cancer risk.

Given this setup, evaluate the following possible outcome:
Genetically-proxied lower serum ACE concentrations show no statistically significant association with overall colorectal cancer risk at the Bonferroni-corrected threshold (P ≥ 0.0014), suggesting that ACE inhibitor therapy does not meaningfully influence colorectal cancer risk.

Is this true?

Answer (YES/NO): NO